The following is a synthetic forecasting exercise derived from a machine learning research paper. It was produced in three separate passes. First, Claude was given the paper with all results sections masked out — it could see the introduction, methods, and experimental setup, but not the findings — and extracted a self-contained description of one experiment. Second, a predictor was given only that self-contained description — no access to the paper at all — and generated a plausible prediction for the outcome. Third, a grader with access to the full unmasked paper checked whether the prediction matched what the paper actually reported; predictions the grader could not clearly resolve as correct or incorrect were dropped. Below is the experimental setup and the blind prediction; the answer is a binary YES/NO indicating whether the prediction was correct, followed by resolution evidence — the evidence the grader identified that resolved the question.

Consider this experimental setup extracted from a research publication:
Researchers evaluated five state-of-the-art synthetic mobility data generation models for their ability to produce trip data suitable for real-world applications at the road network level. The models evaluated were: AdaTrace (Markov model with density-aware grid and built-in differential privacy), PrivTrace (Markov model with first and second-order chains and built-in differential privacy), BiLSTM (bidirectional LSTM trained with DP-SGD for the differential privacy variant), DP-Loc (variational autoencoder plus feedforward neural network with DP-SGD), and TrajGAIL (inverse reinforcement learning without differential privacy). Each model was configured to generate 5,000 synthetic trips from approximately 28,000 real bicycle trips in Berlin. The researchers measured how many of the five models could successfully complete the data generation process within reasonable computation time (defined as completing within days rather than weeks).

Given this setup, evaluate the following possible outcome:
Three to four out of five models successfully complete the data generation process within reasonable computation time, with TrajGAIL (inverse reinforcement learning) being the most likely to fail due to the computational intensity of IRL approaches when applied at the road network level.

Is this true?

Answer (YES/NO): YES